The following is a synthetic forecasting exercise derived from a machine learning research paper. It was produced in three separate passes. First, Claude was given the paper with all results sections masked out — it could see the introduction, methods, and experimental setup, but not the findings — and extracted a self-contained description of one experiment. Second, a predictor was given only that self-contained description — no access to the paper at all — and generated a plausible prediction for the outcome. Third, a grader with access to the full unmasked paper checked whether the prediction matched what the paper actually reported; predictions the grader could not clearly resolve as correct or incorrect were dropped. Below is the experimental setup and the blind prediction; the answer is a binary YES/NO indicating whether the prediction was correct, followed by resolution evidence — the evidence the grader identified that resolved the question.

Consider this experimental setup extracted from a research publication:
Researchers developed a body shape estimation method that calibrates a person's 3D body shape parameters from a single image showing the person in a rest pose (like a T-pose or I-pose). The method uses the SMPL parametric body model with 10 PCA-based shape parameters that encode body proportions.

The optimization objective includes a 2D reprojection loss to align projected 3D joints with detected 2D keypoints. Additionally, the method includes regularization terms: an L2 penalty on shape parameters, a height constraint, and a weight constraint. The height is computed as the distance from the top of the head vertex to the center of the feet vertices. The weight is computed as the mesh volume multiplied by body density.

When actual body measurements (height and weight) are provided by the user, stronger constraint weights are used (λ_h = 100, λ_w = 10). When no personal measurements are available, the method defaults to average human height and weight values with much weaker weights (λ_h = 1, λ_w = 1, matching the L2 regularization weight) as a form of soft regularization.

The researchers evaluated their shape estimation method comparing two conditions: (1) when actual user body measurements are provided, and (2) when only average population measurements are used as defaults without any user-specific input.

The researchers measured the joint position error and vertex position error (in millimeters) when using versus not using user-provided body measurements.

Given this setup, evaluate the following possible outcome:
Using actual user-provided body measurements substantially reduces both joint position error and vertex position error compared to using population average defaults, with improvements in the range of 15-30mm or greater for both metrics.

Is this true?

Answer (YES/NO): NO